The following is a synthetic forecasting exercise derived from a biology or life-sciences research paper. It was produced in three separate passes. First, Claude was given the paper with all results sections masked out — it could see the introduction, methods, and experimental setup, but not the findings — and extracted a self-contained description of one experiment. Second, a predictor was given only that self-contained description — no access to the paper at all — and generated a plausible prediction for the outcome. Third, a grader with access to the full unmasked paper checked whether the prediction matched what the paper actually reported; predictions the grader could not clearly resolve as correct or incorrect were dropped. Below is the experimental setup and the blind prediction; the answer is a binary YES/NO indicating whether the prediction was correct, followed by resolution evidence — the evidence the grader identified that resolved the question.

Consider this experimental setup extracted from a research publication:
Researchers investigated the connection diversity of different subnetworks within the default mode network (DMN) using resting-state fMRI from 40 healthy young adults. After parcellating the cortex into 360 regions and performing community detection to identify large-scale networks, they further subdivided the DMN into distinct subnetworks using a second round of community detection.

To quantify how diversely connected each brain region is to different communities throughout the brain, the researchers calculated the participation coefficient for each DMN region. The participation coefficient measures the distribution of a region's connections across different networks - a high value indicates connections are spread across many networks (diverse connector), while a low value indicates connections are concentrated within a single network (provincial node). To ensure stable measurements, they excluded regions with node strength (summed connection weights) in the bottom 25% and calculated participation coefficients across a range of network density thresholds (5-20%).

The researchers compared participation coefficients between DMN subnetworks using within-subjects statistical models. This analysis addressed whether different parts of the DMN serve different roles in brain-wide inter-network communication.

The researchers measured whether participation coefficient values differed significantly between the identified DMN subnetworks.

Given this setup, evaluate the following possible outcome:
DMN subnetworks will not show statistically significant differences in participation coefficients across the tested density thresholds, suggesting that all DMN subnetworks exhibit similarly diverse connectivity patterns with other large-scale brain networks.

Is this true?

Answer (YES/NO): NO